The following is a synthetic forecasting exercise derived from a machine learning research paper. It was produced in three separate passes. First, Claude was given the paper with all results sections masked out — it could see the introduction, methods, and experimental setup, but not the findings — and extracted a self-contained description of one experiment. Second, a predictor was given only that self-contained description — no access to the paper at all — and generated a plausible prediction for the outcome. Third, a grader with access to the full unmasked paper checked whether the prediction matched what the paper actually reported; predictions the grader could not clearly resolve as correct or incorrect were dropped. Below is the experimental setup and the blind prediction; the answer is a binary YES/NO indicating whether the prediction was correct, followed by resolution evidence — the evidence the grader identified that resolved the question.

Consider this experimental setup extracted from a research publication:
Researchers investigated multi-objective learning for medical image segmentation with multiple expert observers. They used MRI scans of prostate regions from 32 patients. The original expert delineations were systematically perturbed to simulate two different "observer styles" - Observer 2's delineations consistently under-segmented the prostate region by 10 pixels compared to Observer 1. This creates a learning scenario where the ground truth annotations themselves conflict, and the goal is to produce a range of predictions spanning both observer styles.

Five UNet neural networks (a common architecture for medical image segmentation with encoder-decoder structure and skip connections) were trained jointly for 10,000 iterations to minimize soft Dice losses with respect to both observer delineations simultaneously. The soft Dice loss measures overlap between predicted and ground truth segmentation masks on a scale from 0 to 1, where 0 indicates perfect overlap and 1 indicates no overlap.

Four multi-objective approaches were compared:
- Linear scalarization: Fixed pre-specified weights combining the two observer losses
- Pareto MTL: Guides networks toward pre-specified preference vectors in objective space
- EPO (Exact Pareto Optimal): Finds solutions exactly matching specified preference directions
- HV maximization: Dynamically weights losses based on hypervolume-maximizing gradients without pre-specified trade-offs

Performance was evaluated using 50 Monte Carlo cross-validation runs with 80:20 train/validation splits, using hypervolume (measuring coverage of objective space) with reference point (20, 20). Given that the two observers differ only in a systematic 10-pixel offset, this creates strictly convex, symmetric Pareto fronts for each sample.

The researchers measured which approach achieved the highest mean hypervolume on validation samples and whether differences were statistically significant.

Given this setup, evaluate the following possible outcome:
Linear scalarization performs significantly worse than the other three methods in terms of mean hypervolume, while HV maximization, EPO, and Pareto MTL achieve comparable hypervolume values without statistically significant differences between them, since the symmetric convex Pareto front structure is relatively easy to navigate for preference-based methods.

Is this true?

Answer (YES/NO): NO